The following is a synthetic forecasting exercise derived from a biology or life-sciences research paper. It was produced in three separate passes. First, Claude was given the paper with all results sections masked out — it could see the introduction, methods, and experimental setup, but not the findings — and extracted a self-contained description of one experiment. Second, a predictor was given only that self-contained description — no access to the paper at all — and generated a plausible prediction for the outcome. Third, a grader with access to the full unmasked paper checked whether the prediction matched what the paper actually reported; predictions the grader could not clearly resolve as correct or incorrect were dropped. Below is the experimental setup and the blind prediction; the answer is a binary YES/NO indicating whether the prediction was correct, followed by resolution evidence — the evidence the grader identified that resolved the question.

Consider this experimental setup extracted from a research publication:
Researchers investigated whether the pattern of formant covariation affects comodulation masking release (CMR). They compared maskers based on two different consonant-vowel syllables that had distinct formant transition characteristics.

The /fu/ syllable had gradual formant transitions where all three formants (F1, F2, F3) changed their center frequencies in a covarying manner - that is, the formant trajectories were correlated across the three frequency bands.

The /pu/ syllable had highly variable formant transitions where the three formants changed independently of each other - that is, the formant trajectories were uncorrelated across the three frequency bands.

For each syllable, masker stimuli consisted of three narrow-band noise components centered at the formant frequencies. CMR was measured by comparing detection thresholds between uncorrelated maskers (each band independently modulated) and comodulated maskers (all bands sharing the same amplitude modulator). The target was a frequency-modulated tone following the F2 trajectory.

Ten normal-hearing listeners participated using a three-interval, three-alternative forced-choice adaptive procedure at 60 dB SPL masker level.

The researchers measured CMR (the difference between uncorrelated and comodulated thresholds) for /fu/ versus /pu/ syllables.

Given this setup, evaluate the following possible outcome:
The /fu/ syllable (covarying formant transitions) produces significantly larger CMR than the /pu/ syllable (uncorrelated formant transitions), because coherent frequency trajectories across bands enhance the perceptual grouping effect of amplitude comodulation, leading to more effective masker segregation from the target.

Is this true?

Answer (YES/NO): NO